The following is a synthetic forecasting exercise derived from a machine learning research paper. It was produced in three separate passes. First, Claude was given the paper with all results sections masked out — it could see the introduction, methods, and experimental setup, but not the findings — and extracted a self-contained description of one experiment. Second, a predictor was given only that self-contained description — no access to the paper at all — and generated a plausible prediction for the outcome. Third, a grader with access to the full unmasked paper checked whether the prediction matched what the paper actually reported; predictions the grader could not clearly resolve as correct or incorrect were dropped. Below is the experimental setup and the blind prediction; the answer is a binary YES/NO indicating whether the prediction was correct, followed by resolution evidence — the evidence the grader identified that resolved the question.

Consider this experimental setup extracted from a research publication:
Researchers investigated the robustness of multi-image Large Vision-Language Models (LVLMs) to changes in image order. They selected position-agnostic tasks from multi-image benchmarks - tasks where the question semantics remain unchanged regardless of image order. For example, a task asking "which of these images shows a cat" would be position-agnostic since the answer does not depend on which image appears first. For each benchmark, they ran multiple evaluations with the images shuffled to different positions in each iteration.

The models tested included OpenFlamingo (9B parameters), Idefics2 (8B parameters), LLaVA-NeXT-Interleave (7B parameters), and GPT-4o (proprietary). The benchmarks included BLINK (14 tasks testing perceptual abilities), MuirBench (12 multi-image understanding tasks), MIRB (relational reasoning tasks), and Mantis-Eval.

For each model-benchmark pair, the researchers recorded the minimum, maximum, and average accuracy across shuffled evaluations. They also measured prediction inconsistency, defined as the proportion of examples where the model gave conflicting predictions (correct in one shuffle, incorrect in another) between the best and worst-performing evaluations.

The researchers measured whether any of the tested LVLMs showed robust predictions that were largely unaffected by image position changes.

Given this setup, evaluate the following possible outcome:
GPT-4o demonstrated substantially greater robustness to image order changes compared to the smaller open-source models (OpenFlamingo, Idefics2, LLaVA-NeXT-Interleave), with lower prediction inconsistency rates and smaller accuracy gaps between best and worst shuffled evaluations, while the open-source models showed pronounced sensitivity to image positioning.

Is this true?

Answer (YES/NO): NO